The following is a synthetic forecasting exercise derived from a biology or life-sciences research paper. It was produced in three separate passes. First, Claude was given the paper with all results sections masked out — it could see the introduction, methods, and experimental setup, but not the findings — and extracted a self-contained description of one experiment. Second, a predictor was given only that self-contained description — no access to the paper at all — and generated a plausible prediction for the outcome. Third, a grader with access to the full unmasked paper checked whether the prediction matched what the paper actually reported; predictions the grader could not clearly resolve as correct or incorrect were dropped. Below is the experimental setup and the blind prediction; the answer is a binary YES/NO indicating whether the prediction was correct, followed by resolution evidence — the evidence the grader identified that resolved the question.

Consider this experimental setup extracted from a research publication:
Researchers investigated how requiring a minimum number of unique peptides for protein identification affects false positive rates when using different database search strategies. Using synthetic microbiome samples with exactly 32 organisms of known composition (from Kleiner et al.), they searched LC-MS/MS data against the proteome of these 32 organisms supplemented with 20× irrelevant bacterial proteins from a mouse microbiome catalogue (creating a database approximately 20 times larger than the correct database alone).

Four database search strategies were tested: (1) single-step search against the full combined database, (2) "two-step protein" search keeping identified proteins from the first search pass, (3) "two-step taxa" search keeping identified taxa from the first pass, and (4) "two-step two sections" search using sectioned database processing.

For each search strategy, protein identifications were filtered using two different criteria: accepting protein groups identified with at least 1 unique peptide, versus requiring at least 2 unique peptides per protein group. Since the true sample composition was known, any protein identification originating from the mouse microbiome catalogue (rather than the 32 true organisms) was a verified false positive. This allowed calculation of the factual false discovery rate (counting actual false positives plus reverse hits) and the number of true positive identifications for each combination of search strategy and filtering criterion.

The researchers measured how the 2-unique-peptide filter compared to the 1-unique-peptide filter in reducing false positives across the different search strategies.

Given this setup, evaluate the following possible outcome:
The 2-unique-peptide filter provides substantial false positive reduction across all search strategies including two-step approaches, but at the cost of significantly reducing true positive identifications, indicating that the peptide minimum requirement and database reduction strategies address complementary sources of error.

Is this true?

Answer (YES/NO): YES